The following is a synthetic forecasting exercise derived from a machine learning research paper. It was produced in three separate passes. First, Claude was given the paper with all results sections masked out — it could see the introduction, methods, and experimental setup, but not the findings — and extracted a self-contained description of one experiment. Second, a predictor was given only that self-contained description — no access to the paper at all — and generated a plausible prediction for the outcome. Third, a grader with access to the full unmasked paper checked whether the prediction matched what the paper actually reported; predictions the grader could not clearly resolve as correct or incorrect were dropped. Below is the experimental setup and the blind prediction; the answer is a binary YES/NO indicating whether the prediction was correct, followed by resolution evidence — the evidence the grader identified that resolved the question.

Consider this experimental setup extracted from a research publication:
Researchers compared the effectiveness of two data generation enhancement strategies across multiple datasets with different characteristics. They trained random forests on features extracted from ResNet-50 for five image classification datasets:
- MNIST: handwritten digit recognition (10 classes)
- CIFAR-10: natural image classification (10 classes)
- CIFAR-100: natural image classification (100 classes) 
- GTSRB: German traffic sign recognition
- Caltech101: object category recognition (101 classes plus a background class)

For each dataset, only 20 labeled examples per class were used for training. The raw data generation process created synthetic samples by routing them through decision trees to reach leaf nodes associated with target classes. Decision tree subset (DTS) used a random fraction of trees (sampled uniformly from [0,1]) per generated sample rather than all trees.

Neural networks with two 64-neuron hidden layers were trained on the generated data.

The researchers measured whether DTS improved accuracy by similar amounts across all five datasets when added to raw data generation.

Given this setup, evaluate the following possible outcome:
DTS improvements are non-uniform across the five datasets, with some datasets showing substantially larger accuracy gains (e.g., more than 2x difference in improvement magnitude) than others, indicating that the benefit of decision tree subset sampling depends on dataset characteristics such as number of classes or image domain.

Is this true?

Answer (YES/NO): YES